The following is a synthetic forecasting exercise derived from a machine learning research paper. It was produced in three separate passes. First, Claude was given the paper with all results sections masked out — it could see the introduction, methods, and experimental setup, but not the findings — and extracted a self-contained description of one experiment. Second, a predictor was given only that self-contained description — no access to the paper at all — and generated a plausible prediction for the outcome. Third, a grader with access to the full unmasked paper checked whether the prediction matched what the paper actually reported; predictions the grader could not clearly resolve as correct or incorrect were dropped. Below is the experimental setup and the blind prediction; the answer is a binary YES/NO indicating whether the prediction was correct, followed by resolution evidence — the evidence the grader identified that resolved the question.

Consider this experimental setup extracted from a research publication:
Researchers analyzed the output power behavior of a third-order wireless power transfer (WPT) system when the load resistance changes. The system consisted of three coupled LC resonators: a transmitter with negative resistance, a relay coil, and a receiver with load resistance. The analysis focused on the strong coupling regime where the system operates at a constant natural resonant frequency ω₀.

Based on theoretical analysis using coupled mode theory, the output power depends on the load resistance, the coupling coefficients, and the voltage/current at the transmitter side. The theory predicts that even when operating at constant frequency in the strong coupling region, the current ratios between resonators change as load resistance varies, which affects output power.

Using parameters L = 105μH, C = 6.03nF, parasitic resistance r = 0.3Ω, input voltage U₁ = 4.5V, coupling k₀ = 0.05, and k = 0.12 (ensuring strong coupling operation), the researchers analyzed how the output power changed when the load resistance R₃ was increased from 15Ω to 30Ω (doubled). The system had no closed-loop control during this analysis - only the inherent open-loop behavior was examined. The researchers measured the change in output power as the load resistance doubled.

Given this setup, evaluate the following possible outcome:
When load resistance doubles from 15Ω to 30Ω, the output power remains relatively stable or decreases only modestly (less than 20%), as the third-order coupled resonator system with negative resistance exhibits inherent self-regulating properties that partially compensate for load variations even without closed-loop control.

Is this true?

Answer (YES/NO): NO